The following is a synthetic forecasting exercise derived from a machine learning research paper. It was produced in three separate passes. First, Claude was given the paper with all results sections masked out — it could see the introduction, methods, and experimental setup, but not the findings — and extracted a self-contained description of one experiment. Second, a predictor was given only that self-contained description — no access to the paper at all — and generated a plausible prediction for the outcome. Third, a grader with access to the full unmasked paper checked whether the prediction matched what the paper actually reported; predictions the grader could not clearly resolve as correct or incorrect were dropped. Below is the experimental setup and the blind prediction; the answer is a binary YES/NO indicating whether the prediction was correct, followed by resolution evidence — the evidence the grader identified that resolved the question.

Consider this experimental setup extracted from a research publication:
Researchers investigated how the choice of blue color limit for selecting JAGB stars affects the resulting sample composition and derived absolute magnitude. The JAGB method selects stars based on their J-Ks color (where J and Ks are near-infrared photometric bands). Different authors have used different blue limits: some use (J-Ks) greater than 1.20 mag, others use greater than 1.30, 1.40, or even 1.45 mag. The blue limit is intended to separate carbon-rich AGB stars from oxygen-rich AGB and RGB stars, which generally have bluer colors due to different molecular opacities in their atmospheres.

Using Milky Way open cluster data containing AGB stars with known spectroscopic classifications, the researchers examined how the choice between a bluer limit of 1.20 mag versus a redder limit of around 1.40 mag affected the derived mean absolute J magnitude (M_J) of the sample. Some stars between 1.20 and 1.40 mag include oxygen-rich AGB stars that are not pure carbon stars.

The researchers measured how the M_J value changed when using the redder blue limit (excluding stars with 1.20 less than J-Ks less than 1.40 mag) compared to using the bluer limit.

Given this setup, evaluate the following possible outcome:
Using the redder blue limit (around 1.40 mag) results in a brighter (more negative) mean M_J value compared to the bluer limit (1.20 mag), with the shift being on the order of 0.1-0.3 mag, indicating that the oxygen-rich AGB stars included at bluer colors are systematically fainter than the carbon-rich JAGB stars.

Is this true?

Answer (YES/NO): YES